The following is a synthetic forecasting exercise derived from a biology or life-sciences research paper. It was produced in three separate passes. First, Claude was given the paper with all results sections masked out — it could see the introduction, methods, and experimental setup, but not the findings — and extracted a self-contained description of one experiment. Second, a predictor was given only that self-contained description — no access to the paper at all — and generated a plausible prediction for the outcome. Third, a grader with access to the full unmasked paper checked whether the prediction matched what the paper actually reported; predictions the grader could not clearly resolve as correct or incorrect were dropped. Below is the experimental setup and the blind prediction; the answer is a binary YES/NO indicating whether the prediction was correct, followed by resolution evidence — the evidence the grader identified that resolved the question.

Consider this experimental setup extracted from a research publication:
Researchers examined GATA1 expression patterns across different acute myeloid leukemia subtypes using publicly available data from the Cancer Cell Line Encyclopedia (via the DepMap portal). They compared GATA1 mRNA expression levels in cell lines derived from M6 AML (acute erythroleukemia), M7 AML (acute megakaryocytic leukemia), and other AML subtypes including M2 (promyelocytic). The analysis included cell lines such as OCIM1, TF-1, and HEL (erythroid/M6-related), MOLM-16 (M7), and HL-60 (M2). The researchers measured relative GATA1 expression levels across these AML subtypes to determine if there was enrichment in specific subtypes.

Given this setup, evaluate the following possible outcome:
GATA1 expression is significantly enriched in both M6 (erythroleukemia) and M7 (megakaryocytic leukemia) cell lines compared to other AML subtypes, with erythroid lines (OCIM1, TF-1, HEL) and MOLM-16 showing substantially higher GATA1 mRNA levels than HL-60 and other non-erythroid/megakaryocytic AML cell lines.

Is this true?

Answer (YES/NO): YES